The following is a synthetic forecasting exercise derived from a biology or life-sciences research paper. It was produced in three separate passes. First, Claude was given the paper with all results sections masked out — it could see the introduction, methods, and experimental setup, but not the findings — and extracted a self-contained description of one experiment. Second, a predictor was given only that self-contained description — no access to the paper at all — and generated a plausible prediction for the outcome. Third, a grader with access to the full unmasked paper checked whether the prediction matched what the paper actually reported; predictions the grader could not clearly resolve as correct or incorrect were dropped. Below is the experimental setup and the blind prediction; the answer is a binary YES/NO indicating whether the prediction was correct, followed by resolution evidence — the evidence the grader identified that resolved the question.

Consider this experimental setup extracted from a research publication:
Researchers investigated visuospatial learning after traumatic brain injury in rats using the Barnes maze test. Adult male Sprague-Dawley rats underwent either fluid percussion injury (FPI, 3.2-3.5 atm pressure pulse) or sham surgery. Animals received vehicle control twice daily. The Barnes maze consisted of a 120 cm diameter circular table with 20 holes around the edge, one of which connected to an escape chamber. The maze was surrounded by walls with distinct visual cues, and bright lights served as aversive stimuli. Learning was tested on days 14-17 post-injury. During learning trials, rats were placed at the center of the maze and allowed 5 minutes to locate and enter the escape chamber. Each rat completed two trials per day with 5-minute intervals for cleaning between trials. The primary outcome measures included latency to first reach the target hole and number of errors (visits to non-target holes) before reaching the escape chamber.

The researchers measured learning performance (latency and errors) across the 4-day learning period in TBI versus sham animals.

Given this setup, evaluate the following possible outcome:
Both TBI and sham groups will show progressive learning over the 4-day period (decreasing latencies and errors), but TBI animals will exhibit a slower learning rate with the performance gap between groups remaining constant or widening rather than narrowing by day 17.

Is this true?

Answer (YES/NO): NO